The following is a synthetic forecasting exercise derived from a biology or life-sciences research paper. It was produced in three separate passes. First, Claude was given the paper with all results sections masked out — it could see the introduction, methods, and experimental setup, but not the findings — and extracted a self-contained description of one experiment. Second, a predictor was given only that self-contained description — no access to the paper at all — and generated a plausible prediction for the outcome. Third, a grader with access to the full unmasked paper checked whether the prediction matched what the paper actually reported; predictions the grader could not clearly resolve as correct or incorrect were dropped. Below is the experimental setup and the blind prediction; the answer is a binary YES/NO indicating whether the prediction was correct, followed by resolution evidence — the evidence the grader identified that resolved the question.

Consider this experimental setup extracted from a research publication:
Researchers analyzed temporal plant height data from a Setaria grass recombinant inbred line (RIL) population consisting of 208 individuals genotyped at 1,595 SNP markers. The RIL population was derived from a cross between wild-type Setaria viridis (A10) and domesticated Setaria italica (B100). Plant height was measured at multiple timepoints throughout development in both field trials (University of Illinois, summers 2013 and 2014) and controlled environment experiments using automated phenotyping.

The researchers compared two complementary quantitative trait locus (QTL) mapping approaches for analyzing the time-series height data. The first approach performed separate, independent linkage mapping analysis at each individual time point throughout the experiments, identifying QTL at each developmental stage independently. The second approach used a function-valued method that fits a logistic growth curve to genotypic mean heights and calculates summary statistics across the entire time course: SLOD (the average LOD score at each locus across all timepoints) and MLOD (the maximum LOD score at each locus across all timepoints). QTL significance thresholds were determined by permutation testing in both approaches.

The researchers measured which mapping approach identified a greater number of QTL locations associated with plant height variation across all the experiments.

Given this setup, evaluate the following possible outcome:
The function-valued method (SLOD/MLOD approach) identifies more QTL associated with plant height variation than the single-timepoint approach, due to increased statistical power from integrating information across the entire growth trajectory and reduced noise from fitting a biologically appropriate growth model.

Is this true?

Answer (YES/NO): NO